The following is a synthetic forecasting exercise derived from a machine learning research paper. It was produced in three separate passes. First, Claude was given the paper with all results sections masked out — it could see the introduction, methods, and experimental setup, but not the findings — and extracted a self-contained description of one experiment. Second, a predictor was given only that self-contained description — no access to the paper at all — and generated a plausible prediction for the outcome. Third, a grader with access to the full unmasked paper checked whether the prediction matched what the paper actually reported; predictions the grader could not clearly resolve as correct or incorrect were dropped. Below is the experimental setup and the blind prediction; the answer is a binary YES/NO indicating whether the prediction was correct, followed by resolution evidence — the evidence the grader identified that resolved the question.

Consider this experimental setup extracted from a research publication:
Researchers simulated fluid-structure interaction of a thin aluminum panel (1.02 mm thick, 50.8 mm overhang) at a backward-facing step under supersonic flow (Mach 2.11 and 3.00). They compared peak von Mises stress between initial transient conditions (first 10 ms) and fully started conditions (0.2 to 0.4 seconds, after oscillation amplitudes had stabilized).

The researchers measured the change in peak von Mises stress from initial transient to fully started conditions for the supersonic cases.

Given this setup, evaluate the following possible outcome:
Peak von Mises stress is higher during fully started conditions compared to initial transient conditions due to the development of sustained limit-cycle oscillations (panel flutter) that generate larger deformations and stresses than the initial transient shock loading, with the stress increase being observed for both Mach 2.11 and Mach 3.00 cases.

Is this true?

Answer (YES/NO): NO